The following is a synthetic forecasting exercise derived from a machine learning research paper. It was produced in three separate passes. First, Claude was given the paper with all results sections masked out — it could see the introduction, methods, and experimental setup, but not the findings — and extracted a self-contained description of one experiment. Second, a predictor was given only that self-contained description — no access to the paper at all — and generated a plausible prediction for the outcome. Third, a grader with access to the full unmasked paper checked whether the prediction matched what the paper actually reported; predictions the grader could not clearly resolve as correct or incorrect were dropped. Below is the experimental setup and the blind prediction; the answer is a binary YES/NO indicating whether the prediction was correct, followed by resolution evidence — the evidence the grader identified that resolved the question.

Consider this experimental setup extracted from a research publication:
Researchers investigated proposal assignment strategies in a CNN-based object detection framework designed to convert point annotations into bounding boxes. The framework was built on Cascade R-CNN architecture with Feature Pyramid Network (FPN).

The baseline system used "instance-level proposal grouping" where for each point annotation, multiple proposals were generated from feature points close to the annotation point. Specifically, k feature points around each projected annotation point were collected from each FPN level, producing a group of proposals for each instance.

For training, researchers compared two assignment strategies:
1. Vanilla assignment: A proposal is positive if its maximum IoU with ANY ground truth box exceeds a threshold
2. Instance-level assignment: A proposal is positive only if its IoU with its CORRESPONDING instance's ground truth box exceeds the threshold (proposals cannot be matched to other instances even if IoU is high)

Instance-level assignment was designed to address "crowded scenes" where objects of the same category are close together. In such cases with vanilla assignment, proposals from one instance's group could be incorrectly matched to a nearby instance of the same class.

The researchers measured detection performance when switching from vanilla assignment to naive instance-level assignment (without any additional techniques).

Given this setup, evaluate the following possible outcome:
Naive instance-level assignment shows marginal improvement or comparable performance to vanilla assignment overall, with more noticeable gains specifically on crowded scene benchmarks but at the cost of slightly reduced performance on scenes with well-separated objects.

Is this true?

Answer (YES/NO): NO